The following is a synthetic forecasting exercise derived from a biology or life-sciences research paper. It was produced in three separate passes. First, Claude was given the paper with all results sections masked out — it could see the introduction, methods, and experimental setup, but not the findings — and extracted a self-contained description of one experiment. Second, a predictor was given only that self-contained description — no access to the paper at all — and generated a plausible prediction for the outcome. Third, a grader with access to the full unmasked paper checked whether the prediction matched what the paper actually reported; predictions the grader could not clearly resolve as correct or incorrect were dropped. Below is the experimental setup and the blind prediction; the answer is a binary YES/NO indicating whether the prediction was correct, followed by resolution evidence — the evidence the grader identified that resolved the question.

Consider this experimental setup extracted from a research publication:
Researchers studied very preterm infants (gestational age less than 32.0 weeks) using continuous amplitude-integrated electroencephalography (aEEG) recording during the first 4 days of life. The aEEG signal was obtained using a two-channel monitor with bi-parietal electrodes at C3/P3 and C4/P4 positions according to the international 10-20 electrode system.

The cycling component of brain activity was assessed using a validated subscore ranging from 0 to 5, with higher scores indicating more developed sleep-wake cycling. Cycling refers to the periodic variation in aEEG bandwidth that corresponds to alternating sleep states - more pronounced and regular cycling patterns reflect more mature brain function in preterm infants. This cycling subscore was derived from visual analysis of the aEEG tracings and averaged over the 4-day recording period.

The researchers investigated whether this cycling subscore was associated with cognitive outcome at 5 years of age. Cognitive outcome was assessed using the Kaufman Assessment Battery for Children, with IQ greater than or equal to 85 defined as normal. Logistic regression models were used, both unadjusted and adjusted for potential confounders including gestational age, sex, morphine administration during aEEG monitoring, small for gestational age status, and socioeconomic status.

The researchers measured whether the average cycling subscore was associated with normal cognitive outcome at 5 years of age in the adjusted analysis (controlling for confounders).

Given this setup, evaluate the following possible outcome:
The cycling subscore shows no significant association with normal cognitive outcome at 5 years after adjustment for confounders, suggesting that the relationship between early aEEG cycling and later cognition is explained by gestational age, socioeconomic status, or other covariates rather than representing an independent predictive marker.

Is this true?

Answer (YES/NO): YES